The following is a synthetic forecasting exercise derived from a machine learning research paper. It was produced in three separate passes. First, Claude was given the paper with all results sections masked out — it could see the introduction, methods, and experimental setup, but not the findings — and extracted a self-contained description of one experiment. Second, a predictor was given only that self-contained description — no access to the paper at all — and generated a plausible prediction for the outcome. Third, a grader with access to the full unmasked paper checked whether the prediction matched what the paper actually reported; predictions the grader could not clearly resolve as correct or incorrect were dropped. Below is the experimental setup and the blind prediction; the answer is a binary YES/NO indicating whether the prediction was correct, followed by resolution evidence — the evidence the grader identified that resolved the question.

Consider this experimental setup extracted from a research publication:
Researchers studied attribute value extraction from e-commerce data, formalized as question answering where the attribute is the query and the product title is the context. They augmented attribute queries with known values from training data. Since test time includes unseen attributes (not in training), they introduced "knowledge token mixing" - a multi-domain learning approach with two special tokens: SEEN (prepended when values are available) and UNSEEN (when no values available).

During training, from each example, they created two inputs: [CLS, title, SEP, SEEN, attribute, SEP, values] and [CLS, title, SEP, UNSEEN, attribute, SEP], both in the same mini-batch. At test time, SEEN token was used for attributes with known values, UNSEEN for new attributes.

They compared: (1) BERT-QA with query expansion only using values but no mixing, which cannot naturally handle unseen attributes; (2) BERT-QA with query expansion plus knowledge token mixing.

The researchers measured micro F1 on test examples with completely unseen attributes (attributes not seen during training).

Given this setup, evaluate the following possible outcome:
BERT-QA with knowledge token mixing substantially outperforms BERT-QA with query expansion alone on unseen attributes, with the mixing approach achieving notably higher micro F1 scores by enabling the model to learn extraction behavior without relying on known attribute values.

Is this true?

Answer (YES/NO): YES